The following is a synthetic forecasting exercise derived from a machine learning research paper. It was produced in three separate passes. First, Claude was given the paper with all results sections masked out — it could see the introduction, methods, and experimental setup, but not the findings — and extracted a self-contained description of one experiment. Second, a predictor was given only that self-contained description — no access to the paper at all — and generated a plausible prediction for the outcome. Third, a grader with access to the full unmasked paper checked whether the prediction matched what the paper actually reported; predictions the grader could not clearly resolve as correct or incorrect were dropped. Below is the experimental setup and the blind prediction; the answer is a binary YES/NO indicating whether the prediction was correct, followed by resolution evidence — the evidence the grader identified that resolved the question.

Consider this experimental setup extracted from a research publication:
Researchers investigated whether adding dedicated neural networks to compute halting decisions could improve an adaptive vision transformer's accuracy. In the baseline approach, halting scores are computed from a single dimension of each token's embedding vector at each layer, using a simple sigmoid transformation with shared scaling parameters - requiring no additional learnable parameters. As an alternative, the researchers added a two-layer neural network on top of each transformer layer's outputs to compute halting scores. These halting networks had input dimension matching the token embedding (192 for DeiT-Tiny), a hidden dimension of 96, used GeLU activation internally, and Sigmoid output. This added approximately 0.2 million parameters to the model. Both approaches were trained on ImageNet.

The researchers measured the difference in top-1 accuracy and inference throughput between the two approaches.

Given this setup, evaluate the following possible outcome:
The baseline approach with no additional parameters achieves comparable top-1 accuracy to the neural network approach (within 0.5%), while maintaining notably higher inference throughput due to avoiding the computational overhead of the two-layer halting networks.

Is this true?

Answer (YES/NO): YES